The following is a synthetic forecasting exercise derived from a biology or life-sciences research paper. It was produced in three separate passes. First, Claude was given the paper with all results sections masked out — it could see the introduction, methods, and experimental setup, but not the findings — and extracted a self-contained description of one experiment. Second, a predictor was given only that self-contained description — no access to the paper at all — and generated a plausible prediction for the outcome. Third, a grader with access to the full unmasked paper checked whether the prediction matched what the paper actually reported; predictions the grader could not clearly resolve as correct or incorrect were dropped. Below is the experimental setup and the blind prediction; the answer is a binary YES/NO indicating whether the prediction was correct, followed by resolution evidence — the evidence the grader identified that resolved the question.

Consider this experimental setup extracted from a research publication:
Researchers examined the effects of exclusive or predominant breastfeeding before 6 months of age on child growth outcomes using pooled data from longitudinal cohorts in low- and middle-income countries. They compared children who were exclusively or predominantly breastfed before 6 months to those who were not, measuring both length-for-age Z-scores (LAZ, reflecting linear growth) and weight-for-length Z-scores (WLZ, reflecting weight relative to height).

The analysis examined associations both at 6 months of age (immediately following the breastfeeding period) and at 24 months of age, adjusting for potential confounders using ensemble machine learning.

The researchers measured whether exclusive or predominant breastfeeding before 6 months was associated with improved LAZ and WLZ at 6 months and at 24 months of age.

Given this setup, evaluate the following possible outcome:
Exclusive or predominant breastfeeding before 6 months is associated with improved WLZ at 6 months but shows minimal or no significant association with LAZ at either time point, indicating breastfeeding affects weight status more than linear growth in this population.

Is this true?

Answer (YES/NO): YES